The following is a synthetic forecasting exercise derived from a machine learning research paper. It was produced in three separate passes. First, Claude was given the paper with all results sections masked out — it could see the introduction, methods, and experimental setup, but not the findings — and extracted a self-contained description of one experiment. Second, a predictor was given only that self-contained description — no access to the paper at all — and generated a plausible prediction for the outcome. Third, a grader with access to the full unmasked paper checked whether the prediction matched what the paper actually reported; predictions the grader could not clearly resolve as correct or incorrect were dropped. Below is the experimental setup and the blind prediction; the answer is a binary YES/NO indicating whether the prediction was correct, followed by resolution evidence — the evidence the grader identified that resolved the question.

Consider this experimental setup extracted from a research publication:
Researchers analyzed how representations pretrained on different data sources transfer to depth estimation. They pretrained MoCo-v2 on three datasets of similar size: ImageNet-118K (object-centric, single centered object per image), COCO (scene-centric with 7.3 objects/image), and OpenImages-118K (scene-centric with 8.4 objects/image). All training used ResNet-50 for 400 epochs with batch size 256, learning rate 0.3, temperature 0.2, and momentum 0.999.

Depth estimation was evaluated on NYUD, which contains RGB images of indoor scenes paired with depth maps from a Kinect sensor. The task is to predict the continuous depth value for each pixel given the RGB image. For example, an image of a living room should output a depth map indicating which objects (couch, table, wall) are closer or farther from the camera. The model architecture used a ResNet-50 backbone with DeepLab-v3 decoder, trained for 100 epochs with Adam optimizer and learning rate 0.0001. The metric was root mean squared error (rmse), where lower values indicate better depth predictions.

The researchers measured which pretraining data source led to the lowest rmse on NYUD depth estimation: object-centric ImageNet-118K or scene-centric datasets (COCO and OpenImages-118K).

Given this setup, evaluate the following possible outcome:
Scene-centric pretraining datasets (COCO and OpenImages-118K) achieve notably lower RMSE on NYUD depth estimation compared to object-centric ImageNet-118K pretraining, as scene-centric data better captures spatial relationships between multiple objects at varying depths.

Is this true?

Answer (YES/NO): NO